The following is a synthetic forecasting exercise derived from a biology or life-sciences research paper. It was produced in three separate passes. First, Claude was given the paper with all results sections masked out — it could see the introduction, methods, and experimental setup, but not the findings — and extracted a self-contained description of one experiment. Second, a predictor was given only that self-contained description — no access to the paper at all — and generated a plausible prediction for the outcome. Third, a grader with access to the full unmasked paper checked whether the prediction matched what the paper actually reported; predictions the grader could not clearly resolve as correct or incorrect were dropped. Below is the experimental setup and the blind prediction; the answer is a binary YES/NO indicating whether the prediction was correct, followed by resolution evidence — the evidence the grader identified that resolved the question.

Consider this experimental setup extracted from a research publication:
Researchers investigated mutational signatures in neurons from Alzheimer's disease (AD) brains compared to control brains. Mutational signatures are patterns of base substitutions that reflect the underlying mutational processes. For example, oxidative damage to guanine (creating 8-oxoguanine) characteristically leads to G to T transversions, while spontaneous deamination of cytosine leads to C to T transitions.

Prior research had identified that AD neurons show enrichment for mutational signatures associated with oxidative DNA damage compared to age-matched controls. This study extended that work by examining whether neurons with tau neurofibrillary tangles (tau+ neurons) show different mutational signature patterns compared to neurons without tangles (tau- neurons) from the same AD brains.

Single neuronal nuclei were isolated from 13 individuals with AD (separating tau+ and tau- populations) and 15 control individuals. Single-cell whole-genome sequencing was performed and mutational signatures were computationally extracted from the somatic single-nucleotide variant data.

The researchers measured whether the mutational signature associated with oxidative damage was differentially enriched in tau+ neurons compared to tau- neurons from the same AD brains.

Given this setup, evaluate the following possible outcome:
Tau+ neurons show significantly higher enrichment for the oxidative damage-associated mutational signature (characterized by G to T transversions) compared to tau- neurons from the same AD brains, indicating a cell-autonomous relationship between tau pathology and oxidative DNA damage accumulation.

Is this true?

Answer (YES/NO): NO